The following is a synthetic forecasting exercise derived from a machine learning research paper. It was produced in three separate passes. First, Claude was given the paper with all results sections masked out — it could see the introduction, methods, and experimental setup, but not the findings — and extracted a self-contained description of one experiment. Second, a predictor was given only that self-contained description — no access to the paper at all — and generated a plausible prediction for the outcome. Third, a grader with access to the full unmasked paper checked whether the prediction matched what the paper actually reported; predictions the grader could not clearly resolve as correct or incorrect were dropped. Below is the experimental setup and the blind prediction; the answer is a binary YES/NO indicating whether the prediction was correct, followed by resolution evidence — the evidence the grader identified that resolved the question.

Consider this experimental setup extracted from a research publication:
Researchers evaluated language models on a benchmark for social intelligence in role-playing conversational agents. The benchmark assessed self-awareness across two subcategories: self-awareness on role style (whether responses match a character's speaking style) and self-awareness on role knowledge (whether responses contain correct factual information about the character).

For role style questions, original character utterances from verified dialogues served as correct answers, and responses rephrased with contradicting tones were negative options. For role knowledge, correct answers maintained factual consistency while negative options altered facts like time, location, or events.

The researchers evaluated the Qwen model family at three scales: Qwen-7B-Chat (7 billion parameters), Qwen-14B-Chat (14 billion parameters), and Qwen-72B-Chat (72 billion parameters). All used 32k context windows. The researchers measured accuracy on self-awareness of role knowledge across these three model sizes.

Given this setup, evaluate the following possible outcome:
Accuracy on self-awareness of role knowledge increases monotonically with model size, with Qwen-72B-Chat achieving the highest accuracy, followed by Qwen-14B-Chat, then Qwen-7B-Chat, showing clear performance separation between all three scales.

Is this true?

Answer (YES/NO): YES